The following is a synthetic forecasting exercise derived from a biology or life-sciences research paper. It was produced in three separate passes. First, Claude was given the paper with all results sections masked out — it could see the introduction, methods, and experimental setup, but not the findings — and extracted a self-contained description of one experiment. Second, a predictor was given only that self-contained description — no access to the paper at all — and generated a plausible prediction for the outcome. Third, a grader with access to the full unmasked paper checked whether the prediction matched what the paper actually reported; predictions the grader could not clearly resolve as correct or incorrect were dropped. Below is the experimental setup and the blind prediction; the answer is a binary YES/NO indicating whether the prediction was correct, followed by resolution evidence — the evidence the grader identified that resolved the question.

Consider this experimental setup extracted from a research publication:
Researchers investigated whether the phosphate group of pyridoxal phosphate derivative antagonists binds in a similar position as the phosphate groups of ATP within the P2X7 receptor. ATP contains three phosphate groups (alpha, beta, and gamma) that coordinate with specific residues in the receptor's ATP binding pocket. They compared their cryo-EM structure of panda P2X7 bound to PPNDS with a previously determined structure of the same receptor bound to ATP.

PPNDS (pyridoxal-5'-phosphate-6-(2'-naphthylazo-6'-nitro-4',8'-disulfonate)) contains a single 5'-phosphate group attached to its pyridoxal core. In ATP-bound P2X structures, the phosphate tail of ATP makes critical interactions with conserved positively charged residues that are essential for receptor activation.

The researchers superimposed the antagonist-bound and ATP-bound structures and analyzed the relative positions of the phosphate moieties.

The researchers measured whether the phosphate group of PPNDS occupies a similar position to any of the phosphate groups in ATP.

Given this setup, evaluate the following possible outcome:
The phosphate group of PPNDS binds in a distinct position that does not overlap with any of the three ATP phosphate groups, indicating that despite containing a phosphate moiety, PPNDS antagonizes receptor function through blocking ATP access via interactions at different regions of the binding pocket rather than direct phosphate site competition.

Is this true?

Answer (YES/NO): NO